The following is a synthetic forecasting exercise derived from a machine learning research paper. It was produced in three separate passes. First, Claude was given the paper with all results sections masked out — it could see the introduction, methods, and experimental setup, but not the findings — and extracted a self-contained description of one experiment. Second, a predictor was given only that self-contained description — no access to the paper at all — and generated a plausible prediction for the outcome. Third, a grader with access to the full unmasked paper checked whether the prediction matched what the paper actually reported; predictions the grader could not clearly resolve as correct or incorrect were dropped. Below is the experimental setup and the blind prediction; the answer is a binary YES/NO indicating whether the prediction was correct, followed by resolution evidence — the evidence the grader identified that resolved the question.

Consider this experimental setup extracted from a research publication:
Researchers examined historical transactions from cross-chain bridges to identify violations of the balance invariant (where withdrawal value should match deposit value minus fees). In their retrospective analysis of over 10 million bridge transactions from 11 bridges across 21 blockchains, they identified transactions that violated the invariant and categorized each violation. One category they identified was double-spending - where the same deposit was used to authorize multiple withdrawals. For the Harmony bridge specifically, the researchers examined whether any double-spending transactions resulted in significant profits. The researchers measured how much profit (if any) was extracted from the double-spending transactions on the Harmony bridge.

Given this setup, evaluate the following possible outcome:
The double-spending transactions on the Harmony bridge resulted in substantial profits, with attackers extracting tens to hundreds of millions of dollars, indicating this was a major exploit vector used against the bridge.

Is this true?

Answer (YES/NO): NO